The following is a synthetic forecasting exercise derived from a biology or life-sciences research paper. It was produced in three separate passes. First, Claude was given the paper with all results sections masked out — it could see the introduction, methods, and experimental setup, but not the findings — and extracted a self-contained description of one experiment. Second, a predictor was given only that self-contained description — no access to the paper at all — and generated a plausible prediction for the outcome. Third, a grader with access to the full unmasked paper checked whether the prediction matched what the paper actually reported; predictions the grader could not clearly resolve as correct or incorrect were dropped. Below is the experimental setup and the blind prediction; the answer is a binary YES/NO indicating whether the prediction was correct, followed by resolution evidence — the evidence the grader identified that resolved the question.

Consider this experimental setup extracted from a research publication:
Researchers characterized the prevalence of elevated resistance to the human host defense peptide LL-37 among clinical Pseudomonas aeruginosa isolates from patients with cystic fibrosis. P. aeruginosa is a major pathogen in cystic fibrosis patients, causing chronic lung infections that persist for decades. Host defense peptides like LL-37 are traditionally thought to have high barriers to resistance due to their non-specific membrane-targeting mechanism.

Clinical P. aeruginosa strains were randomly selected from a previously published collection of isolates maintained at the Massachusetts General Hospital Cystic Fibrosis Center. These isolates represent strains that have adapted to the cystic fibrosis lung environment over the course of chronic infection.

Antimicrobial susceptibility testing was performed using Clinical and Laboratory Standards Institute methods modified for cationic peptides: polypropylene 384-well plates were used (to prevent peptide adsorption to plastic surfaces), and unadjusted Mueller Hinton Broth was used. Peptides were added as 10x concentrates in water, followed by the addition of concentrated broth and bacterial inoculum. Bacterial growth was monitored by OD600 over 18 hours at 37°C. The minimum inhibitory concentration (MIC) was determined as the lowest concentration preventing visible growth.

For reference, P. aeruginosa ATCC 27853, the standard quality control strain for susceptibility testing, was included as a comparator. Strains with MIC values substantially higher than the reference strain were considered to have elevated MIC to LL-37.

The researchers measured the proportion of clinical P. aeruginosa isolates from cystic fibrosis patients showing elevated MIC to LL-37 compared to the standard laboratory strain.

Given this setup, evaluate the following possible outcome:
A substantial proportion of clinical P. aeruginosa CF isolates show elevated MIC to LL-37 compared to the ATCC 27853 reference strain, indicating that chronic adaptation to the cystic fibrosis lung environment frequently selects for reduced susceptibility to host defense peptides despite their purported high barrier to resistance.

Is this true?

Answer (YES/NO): YES